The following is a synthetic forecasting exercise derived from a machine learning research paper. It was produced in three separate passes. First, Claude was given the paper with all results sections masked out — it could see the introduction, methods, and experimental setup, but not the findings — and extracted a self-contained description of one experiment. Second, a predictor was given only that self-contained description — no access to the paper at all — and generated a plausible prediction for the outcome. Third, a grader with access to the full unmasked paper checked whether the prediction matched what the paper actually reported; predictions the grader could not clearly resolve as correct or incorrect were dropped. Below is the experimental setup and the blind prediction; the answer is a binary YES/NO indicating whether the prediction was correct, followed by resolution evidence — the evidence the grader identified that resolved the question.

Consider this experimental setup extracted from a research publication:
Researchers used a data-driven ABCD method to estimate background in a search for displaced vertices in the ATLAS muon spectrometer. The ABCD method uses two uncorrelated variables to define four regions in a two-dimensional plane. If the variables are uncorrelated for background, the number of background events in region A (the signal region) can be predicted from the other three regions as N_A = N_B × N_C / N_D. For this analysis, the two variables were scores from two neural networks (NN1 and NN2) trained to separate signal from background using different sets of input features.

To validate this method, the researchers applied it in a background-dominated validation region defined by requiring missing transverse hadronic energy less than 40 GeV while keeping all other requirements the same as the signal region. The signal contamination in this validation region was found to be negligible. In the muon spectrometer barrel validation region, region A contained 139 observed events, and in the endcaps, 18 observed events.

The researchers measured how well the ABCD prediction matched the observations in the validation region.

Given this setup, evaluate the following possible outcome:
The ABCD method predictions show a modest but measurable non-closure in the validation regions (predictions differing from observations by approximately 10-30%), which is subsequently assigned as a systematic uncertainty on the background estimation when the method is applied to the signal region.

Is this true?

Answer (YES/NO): NO